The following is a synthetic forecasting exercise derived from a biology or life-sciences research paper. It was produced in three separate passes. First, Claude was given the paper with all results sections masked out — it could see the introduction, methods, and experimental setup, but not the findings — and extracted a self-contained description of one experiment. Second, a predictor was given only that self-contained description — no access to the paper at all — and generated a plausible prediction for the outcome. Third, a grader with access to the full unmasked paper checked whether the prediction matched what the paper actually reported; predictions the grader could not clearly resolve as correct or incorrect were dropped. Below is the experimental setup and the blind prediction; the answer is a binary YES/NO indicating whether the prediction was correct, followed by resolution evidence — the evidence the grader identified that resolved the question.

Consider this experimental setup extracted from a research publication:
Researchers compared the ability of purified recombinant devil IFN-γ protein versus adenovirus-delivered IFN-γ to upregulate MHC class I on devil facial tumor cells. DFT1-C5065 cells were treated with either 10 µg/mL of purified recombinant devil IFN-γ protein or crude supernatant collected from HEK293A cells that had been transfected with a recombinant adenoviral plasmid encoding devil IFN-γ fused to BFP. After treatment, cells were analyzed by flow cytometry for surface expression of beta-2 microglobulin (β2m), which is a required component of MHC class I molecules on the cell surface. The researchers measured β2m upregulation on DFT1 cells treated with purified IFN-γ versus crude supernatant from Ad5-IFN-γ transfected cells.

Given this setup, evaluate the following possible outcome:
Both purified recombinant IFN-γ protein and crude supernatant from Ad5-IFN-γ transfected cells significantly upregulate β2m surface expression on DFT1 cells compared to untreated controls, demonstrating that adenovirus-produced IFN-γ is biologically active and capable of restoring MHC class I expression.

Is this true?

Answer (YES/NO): YES